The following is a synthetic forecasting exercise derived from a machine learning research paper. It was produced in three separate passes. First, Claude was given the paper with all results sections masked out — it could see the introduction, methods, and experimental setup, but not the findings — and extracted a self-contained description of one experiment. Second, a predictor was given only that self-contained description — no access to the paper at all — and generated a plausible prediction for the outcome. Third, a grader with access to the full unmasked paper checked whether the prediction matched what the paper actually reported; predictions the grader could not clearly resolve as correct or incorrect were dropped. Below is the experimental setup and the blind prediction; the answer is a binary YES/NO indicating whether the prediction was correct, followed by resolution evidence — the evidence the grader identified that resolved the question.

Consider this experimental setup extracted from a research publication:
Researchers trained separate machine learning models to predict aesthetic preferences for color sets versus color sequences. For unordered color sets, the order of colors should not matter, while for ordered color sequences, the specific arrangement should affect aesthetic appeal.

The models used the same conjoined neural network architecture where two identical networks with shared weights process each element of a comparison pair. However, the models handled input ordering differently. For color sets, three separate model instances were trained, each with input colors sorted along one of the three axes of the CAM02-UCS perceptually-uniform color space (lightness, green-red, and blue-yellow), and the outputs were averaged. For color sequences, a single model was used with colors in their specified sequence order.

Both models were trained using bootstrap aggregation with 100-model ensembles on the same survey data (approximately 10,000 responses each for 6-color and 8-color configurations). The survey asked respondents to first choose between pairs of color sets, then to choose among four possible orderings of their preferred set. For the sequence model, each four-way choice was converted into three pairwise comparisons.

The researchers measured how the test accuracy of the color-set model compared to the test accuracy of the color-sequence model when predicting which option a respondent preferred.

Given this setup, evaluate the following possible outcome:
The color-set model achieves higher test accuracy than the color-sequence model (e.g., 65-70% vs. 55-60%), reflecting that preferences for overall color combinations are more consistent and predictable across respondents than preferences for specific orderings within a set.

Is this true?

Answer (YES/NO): YES